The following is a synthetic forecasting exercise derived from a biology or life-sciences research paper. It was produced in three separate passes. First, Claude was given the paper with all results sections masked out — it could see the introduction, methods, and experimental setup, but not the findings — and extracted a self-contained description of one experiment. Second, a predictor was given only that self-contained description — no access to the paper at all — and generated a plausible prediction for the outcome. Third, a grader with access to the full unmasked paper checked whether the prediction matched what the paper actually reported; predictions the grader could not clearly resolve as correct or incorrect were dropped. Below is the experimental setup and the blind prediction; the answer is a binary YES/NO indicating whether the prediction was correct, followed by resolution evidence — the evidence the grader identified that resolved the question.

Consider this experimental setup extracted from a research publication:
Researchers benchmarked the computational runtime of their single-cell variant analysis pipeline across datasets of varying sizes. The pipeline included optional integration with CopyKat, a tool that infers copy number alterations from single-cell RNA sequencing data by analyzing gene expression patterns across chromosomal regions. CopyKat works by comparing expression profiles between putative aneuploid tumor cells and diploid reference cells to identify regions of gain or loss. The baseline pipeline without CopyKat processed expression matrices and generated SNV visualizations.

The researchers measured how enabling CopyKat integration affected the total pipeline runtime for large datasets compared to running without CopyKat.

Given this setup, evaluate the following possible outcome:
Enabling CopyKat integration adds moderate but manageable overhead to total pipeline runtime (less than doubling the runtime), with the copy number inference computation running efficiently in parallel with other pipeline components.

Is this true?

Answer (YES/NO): NO